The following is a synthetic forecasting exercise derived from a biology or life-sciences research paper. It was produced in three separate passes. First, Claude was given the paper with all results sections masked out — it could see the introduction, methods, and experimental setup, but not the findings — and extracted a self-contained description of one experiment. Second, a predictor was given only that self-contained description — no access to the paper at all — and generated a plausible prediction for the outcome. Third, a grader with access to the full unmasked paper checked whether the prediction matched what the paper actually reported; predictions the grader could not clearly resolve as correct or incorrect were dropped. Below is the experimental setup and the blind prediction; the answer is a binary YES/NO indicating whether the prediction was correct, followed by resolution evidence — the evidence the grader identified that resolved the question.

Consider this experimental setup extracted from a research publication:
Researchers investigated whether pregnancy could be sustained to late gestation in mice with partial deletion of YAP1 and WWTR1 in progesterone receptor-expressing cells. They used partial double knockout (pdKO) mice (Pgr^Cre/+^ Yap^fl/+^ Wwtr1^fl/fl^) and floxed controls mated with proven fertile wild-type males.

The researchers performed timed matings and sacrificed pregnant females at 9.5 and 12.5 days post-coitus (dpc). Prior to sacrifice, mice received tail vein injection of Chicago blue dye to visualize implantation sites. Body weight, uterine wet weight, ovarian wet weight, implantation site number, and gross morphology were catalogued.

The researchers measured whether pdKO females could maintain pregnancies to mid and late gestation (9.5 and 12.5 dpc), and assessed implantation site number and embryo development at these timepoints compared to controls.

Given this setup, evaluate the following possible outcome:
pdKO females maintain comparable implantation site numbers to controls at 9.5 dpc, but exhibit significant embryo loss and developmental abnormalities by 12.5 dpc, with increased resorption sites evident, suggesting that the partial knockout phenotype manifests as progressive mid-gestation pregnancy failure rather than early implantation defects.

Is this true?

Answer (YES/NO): NO